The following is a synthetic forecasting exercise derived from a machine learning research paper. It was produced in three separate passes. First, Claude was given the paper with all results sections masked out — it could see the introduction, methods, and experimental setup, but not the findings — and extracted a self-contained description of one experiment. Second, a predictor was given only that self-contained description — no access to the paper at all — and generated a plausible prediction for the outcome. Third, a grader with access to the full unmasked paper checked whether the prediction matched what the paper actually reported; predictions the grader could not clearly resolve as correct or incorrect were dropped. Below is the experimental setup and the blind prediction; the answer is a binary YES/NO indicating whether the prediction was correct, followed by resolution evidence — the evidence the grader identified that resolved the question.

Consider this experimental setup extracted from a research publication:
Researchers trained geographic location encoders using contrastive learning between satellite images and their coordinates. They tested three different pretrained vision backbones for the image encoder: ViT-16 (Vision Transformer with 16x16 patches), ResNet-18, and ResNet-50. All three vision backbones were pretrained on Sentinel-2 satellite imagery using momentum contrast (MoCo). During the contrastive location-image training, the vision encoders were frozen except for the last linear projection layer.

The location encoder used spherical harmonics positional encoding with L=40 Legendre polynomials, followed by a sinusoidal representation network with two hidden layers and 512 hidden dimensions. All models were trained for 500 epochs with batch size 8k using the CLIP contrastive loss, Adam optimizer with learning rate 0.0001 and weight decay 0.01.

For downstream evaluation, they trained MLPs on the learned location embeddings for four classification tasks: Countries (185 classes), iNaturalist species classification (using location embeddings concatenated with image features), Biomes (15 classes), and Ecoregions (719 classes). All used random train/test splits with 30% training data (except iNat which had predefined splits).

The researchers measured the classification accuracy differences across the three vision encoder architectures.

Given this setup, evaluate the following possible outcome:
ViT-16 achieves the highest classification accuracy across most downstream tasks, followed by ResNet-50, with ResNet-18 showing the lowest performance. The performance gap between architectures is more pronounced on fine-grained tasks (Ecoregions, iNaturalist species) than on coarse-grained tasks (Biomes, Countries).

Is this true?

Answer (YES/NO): NO